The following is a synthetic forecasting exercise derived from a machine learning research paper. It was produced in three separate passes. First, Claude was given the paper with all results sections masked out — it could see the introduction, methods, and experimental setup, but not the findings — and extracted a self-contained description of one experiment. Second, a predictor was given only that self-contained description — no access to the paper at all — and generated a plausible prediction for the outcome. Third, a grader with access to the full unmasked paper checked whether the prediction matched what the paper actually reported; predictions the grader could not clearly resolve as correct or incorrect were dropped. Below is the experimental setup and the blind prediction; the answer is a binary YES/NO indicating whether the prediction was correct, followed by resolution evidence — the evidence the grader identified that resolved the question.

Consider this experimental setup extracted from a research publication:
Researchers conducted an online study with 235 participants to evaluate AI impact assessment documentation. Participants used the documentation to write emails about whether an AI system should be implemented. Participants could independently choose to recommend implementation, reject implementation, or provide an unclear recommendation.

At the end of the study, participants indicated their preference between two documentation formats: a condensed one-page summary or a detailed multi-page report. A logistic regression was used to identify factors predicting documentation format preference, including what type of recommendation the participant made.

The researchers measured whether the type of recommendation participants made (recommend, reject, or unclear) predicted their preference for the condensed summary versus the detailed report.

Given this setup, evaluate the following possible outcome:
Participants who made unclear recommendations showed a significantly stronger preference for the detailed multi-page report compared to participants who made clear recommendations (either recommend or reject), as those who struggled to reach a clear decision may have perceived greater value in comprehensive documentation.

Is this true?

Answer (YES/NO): NO